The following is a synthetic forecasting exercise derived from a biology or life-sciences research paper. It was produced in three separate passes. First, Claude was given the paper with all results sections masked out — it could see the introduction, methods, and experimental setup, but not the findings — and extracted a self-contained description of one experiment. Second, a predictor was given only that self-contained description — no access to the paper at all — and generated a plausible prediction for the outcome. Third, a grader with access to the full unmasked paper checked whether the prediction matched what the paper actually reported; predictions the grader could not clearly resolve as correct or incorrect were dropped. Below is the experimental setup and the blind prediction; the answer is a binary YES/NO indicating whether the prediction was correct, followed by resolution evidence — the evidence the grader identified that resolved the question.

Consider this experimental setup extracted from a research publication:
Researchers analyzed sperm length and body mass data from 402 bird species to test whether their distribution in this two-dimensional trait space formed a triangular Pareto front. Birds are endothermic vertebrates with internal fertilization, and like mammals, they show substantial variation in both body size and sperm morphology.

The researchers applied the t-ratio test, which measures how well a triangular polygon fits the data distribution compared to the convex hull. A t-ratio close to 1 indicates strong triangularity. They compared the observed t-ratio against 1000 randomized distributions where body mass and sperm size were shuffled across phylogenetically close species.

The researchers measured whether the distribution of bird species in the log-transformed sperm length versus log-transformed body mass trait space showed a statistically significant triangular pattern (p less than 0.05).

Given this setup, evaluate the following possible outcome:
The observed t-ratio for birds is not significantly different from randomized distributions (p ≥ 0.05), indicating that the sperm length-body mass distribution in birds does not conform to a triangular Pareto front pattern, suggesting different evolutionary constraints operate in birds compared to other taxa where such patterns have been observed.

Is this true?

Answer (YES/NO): NO